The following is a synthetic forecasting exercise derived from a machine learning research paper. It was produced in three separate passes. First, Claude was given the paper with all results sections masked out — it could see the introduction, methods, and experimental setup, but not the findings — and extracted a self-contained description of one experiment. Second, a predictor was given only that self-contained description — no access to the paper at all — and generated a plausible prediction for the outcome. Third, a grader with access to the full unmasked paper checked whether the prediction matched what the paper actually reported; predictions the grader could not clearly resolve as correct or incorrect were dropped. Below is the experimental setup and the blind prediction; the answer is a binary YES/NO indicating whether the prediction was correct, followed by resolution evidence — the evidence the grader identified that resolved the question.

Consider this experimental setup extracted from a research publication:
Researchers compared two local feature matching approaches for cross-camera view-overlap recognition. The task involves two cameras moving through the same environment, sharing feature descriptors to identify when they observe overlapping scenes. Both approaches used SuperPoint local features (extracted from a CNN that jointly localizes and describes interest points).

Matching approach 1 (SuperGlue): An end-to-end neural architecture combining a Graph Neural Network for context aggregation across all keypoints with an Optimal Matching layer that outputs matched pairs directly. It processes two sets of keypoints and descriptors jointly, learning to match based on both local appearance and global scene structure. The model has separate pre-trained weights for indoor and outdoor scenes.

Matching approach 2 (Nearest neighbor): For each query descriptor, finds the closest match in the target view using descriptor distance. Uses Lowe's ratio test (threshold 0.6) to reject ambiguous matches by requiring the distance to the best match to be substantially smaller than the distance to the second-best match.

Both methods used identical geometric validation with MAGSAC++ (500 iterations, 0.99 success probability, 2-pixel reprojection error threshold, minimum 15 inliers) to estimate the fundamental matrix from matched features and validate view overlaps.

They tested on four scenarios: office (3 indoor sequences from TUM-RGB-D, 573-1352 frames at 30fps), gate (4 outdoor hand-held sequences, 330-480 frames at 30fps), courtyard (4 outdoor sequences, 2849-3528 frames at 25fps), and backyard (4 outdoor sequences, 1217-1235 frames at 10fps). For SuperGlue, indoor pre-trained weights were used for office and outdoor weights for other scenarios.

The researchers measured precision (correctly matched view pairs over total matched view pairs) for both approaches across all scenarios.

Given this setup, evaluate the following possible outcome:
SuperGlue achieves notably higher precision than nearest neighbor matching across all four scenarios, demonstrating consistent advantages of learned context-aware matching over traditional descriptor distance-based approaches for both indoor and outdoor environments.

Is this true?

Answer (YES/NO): NO